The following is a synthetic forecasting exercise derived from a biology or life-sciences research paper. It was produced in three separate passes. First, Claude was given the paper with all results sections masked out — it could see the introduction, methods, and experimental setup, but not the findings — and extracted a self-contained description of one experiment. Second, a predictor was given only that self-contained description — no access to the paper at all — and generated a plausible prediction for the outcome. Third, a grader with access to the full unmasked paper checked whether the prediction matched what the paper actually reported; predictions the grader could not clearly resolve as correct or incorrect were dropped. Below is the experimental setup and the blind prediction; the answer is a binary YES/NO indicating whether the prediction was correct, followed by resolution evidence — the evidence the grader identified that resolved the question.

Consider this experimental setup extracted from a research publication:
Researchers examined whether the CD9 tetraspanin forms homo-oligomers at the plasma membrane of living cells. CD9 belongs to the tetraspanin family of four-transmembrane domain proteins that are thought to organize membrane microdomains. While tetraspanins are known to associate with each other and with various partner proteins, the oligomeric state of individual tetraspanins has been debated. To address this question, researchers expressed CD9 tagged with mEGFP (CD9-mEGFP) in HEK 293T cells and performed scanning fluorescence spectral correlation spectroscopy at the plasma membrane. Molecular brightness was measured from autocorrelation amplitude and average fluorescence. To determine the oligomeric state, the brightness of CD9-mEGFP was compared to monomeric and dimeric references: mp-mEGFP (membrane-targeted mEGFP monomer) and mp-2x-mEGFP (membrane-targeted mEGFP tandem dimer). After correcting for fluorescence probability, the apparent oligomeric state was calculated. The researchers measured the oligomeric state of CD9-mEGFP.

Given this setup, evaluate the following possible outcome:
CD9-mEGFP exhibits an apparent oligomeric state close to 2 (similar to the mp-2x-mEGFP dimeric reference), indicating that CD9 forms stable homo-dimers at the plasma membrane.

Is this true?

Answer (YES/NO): NO